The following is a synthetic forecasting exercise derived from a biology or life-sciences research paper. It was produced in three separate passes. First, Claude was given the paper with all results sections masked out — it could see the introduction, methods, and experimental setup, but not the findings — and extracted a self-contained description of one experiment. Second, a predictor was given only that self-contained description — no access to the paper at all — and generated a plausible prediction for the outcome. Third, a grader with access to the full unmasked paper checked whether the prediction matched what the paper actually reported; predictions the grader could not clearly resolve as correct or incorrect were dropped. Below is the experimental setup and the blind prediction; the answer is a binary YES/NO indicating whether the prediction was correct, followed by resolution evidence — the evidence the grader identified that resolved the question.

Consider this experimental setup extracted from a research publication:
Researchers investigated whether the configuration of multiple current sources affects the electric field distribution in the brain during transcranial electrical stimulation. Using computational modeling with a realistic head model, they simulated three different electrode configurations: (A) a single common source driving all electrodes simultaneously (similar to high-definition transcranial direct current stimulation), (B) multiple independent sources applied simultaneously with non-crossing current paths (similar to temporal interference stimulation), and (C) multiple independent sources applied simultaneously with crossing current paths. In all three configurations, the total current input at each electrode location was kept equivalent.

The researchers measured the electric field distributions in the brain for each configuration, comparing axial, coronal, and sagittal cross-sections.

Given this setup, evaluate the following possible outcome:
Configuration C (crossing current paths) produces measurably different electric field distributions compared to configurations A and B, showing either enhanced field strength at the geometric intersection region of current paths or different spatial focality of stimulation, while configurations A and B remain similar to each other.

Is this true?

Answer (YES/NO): NO